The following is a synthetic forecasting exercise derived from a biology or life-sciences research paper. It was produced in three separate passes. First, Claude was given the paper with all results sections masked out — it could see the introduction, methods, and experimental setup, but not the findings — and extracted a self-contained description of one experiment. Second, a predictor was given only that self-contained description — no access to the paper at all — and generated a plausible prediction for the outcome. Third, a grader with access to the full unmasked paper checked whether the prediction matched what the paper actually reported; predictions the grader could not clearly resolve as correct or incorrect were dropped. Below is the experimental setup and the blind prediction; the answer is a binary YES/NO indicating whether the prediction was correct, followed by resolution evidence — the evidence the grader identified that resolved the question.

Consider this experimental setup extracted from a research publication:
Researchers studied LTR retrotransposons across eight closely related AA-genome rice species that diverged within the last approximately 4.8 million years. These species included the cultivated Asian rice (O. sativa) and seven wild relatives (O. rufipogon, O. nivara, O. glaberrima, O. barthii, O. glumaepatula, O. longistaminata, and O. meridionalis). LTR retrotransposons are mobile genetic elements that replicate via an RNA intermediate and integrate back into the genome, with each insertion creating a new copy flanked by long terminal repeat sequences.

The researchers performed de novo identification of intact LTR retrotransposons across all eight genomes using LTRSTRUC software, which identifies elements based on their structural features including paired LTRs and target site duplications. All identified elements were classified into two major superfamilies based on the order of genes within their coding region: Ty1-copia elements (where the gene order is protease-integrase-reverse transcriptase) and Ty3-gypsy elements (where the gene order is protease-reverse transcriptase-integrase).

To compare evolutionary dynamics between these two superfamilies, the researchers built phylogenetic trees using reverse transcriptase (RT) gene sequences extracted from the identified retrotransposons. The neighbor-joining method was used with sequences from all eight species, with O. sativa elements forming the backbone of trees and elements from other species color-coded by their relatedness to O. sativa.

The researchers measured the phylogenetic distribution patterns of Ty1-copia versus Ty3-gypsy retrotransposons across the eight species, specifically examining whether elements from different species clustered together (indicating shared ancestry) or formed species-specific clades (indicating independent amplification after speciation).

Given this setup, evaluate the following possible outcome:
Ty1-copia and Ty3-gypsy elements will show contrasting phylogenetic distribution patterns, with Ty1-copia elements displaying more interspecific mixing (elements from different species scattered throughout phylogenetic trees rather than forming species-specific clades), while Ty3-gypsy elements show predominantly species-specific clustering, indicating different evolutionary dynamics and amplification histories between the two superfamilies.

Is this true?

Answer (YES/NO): YES